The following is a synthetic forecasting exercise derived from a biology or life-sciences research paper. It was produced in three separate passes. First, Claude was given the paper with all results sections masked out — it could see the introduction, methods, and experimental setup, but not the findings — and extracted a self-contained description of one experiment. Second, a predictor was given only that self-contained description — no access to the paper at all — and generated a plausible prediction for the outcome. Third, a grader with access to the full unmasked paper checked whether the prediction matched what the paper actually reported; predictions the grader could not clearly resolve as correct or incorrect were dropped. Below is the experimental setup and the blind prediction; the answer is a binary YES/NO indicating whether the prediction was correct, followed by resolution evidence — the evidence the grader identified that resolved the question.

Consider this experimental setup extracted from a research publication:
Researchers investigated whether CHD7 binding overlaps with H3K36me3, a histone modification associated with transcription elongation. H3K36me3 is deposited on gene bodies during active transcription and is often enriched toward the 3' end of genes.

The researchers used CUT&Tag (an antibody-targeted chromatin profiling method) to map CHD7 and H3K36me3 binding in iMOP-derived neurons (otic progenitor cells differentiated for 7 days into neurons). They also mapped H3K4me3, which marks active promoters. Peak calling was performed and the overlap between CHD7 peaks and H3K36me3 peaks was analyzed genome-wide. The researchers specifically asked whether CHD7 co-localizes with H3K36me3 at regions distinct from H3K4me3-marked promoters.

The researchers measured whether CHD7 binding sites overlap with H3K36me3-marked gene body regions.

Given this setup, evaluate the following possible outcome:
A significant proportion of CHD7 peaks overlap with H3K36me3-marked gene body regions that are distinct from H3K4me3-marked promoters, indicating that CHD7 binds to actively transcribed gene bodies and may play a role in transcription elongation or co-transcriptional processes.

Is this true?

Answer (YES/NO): YES